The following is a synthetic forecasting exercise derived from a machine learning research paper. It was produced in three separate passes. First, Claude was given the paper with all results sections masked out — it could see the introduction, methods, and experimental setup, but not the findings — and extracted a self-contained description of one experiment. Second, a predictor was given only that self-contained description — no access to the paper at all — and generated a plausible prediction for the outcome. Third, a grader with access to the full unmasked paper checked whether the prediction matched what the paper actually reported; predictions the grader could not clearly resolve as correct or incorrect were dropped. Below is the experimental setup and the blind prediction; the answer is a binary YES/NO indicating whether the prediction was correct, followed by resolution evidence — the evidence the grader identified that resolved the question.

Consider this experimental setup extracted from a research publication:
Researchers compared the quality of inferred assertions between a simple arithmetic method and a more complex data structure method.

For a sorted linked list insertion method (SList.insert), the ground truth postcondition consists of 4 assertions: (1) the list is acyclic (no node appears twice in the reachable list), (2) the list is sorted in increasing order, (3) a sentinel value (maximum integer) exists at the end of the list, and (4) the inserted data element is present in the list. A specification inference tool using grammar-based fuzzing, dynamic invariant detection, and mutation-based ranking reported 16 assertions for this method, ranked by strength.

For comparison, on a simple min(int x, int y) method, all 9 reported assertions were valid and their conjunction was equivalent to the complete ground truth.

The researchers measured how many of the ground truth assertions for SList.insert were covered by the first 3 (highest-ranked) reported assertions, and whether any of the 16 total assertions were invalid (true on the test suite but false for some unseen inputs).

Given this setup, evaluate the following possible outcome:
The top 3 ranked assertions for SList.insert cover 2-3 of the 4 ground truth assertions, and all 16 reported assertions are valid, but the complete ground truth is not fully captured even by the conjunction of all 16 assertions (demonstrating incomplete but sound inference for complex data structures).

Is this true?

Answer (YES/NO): NO